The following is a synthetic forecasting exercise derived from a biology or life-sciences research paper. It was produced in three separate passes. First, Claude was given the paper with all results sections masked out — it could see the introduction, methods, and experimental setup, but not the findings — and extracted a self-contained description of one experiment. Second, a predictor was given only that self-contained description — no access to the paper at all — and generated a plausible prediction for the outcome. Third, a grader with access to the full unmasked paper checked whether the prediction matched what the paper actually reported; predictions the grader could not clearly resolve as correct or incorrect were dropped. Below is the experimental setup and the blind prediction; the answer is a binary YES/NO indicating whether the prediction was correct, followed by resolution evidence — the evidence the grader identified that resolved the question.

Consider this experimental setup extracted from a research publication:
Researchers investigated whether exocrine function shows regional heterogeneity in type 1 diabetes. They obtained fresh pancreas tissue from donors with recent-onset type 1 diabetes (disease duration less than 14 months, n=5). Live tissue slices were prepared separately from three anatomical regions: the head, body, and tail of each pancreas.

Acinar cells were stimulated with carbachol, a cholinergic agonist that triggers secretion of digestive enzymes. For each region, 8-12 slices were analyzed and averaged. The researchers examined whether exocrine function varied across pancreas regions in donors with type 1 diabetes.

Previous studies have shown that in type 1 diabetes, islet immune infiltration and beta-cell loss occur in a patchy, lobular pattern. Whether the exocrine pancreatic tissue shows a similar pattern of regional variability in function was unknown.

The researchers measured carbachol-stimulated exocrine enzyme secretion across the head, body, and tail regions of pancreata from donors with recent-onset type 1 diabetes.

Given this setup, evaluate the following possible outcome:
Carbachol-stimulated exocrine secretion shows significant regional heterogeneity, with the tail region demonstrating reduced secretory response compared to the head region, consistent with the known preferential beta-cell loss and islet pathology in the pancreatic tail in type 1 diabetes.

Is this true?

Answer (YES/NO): NO